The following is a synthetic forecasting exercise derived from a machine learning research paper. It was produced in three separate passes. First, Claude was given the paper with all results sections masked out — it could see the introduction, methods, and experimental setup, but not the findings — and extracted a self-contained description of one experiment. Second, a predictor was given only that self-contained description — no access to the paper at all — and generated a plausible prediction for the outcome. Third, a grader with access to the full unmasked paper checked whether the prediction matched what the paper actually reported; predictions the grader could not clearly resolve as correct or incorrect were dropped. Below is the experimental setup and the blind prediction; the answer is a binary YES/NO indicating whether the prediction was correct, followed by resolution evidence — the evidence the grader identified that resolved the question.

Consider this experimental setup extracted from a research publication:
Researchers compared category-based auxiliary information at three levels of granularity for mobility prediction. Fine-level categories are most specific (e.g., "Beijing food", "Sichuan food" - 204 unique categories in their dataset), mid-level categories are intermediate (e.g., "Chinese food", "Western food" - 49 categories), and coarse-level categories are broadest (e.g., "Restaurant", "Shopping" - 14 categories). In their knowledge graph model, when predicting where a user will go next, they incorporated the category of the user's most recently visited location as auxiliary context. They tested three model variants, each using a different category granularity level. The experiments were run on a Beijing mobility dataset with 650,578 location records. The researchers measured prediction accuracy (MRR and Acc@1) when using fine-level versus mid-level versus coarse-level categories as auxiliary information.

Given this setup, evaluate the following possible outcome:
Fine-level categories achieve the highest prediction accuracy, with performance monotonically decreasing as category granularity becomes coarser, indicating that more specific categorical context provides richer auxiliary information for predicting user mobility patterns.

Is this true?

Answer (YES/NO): NO